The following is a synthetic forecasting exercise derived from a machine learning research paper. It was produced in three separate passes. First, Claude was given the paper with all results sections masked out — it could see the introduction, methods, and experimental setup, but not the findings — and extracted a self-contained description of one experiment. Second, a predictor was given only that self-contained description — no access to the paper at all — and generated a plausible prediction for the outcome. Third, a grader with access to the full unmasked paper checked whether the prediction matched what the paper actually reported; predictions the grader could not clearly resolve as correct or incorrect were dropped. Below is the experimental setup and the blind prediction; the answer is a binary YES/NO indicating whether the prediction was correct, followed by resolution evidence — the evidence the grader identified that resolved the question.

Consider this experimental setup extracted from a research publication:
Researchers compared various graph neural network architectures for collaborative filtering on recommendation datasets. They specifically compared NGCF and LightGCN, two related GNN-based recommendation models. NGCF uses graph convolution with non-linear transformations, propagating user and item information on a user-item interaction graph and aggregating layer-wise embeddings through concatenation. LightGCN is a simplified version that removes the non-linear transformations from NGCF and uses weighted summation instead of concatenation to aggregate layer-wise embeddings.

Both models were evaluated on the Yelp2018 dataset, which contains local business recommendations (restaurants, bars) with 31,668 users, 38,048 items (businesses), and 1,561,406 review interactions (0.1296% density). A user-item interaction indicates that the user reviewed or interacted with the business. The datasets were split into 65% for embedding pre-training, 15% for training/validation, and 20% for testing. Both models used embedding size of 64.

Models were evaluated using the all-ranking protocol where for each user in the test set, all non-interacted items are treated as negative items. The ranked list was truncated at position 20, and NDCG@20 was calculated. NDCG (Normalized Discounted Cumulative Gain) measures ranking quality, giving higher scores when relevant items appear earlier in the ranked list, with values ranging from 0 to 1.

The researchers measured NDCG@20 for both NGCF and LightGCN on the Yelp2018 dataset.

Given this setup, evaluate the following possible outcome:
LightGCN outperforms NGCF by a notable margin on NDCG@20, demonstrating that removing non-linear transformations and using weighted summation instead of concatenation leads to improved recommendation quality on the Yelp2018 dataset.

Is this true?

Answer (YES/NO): YES